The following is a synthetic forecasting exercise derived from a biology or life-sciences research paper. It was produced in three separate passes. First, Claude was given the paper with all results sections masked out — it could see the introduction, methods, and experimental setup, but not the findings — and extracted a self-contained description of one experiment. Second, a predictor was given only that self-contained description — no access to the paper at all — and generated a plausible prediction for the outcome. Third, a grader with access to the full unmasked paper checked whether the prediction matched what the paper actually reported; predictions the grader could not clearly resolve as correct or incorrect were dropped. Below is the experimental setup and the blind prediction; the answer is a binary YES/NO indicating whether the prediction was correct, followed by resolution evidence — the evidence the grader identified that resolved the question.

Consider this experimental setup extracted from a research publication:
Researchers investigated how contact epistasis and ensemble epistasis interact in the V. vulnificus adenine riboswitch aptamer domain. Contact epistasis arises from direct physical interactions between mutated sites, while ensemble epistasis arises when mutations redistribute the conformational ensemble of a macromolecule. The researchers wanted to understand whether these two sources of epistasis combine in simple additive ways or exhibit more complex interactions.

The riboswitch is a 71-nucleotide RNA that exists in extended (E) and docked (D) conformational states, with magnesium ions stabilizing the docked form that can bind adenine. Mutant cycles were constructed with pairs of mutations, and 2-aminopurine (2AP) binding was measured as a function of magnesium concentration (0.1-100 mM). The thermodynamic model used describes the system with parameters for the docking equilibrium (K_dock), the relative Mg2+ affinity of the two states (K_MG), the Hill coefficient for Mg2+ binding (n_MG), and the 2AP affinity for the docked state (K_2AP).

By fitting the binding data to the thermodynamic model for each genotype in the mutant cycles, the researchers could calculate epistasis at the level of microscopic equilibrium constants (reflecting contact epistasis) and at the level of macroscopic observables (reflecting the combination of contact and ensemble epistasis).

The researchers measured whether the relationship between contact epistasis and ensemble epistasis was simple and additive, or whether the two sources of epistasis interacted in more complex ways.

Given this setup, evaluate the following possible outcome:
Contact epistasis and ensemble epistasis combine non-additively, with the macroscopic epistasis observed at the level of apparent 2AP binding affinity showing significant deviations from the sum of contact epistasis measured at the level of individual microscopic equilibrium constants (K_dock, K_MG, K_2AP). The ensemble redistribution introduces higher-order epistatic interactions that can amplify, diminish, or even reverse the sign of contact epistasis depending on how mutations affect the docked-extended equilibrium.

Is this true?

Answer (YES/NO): YES